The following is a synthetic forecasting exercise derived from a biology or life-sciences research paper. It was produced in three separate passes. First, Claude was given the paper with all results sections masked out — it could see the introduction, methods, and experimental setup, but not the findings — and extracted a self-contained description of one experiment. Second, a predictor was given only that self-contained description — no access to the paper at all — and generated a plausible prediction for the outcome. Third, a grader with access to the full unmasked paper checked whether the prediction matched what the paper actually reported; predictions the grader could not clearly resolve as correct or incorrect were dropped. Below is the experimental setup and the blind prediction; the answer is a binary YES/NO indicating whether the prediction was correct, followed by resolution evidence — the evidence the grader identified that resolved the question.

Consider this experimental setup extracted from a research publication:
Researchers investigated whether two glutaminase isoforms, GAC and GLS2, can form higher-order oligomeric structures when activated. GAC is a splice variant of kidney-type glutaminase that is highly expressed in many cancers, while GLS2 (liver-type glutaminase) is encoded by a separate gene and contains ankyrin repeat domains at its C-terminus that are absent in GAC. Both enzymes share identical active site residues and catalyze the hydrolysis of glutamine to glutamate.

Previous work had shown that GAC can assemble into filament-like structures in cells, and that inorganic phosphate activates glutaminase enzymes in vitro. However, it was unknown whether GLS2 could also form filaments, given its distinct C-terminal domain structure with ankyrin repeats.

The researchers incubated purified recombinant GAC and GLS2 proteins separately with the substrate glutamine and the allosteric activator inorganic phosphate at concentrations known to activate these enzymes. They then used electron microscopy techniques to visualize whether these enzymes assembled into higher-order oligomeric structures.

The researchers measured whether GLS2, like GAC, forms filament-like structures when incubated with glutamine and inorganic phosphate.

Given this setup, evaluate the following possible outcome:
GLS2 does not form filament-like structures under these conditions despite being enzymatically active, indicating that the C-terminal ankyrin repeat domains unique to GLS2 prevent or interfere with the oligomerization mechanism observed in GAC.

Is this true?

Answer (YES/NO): NO